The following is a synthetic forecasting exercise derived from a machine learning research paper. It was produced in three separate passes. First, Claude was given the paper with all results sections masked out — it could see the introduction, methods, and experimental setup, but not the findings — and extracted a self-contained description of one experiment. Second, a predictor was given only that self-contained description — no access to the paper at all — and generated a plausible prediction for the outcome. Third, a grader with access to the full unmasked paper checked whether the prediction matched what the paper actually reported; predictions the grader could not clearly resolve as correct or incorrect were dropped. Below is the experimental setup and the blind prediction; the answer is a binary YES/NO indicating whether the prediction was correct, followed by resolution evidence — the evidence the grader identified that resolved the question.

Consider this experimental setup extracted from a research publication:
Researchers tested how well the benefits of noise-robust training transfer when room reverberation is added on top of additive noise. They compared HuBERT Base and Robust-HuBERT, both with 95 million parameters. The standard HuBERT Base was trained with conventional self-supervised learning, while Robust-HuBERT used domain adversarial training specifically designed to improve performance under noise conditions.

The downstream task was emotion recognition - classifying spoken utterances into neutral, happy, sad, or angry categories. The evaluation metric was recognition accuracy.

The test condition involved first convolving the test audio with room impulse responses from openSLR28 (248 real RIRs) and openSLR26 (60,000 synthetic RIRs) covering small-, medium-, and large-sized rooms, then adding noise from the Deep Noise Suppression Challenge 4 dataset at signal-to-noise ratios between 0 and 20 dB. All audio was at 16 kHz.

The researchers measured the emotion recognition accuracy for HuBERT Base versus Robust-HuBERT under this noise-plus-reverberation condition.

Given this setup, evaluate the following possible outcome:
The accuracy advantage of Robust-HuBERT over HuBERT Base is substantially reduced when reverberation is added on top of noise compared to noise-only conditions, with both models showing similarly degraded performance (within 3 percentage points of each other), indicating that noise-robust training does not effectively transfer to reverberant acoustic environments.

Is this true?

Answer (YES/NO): NO